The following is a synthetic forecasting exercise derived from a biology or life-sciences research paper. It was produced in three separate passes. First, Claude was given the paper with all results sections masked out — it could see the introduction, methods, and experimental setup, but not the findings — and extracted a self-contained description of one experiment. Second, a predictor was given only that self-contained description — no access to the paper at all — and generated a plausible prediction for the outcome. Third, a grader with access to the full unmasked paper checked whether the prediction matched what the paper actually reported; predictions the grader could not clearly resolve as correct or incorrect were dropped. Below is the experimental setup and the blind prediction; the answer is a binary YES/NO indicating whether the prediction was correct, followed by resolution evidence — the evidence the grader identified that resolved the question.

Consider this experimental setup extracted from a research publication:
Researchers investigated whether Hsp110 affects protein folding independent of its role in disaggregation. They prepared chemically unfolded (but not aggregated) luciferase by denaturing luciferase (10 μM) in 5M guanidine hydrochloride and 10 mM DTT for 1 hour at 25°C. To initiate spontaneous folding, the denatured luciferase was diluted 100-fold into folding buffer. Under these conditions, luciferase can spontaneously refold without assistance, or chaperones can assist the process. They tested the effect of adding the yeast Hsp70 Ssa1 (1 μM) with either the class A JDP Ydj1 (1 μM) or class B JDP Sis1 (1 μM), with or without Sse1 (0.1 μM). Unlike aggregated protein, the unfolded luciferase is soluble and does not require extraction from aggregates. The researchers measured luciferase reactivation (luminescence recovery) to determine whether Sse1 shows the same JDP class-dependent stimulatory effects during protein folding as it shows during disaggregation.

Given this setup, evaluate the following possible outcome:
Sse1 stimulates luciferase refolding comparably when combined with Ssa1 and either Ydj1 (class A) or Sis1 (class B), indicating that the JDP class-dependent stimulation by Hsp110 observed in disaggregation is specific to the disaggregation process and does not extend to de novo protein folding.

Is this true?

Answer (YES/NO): NO